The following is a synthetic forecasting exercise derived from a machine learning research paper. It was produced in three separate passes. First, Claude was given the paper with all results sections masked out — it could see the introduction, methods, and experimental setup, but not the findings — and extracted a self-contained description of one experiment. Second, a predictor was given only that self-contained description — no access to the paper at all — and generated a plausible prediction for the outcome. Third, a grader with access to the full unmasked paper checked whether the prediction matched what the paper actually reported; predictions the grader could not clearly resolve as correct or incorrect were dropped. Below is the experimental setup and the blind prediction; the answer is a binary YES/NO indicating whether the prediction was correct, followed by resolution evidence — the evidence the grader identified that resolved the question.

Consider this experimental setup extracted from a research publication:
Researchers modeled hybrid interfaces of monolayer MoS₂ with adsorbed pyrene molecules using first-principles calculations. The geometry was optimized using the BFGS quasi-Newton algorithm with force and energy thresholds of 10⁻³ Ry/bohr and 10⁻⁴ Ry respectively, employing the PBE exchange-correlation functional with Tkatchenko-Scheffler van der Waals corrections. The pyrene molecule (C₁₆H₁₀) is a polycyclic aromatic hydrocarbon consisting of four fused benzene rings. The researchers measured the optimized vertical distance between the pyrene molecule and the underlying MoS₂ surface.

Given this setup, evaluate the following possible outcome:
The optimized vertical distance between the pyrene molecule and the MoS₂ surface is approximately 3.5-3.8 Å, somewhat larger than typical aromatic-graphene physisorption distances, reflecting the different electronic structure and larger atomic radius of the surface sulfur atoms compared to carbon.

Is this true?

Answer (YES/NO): NO